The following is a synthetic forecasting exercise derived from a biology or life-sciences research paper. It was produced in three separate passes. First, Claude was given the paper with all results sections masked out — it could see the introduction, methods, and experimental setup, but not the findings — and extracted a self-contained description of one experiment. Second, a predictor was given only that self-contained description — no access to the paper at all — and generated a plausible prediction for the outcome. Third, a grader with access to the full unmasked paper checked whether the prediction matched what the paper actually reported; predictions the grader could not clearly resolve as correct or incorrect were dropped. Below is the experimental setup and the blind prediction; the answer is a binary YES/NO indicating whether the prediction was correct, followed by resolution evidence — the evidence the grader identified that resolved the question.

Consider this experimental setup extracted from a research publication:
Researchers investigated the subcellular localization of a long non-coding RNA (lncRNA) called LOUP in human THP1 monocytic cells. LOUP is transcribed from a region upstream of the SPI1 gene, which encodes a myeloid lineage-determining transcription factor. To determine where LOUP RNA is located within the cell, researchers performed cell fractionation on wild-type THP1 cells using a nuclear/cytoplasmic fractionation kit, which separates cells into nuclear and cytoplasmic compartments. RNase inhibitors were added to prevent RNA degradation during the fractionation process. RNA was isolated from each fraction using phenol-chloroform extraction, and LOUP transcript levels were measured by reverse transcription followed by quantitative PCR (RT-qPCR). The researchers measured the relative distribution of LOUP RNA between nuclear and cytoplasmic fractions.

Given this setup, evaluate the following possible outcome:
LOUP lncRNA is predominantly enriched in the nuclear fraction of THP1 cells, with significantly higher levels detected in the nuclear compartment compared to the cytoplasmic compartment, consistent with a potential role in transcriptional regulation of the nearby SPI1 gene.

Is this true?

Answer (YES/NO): NO